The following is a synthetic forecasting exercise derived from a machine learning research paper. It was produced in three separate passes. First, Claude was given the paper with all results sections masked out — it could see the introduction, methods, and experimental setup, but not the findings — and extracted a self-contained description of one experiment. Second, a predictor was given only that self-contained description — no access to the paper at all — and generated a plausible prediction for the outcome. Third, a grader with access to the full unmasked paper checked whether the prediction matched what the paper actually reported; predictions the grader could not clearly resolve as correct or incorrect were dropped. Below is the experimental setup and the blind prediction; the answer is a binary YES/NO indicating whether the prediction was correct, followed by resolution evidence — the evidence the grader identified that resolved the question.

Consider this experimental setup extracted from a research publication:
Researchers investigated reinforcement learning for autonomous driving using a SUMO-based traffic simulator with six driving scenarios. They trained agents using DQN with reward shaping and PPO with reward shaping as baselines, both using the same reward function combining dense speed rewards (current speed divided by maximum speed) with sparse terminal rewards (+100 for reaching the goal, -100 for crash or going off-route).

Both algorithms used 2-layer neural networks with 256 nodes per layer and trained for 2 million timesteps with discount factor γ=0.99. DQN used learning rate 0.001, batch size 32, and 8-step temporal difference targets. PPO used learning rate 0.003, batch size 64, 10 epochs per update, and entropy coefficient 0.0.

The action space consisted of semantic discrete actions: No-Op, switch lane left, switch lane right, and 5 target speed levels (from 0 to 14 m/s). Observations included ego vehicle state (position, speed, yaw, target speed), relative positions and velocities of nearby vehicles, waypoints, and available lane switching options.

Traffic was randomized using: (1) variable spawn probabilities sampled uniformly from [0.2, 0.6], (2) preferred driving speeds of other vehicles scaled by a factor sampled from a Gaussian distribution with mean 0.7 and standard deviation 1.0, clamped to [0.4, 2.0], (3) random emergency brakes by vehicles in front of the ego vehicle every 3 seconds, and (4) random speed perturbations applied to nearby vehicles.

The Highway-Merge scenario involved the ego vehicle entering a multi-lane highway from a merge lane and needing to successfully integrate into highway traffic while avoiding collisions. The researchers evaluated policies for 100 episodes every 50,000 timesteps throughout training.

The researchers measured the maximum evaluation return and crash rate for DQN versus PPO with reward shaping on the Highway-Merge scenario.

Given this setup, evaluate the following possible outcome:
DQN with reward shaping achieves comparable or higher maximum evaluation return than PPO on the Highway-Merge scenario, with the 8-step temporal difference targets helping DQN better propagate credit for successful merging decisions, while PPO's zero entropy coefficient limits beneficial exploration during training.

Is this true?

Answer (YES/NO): NO